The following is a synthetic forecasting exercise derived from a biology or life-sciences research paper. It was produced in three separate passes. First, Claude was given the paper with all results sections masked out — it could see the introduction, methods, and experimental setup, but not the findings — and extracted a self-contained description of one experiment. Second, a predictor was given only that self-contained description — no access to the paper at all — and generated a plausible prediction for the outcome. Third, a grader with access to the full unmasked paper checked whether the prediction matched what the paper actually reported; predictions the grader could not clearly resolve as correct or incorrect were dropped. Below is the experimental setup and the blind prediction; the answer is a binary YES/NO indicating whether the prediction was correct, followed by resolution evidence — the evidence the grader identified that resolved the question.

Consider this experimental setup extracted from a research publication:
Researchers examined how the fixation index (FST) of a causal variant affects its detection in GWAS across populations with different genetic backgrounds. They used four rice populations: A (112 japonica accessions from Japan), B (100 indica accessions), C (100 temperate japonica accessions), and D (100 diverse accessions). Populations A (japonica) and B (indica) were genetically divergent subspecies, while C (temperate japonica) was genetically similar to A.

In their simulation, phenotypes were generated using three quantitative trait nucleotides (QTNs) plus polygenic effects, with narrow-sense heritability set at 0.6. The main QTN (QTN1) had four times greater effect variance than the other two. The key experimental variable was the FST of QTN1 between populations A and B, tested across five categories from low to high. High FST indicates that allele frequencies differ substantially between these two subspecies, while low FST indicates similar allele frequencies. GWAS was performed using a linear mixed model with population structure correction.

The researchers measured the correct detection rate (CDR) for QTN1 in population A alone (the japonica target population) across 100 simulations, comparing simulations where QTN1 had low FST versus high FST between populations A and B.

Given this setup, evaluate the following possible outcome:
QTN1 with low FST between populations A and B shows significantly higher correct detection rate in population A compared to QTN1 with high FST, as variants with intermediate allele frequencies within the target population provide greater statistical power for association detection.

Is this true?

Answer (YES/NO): YES